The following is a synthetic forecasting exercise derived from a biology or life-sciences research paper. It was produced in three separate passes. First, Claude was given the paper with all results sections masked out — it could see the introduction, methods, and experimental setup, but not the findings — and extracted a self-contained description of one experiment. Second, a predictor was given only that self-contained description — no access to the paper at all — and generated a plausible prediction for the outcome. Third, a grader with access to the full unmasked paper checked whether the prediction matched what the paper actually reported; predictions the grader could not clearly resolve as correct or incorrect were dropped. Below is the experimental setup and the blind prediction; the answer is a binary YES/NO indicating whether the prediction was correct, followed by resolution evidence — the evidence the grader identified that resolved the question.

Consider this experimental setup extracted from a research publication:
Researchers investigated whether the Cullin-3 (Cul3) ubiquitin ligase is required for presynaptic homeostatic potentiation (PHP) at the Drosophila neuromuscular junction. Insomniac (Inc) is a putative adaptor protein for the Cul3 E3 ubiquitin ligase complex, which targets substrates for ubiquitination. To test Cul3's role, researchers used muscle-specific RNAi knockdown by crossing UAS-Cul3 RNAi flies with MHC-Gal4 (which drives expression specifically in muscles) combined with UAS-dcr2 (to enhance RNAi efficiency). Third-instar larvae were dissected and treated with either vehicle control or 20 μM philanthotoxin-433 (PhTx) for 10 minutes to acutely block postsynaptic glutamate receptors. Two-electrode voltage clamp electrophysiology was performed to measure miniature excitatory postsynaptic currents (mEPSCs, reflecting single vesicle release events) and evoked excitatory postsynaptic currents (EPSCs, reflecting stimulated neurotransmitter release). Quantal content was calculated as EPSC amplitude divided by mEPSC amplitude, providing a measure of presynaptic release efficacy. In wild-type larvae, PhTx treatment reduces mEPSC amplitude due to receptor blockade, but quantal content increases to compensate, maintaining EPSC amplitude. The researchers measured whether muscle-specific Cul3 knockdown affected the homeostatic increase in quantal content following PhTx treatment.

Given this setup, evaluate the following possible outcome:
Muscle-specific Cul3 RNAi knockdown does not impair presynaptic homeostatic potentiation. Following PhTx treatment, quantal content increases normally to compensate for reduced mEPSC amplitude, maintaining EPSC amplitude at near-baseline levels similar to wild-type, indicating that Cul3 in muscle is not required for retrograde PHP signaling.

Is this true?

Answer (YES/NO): NO